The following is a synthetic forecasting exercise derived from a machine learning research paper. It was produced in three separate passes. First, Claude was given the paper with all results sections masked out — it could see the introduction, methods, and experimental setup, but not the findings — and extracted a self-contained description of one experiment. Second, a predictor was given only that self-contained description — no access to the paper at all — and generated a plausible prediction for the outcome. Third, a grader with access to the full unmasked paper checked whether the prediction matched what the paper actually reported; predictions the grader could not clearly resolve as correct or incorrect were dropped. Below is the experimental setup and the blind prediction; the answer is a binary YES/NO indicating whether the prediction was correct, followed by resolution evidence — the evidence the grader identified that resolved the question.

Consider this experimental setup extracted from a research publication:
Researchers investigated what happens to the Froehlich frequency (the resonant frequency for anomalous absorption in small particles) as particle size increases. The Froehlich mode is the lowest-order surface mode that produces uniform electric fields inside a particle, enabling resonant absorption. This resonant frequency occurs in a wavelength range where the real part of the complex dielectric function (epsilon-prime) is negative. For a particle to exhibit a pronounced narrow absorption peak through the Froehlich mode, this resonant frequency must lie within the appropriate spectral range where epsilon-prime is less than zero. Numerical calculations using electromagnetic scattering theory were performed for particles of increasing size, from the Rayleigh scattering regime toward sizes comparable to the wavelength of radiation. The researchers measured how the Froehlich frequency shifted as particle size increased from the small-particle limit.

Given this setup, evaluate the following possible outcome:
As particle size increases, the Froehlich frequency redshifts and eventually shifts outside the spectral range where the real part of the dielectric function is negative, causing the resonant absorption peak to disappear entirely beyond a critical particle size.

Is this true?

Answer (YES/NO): YES